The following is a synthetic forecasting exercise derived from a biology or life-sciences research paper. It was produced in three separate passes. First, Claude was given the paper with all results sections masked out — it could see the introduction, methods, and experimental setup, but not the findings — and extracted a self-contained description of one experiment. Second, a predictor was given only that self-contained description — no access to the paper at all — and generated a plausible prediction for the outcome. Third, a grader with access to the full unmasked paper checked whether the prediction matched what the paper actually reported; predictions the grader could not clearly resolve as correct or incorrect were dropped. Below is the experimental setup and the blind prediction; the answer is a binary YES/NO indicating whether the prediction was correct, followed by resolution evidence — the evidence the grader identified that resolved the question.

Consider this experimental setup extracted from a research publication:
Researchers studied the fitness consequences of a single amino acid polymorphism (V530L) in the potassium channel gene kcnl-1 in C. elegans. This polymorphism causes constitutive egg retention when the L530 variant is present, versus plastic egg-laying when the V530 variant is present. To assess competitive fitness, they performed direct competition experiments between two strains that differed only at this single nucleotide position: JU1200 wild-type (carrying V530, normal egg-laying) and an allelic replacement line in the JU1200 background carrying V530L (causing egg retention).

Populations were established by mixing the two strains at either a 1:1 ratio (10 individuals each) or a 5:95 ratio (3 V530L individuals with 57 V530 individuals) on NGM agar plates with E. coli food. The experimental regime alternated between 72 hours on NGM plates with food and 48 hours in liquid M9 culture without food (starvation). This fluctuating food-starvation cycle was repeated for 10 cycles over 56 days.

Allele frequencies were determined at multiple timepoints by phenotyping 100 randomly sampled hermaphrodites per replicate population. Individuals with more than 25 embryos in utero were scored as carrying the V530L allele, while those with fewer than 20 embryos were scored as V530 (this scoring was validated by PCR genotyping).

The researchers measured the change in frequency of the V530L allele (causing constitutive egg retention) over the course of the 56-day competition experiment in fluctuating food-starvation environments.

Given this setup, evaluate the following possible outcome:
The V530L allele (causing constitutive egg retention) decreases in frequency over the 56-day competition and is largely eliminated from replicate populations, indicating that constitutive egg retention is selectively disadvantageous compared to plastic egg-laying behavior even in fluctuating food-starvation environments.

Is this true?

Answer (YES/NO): NO